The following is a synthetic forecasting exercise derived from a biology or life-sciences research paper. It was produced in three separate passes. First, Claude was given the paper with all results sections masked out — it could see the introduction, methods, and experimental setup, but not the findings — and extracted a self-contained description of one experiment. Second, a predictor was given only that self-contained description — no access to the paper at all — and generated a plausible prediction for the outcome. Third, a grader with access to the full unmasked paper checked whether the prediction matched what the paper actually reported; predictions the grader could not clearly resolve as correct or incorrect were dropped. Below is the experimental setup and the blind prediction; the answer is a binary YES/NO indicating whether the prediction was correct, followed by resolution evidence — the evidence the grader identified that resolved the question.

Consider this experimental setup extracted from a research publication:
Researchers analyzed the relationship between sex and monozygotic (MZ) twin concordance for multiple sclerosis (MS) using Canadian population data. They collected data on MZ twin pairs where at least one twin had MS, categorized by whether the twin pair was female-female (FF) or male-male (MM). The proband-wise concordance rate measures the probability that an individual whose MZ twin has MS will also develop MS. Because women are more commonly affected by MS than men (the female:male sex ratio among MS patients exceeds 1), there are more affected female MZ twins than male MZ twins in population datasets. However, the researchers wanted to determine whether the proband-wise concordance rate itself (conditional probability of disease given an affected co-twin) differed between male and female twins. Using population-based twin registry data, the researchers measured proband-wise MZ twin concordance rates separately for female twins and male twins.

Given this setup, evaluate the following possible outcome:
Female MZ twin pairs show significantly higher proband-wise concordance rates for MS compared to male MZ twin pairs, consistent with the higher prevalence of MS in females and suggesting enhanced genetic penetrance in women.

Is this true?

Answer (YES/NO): YES